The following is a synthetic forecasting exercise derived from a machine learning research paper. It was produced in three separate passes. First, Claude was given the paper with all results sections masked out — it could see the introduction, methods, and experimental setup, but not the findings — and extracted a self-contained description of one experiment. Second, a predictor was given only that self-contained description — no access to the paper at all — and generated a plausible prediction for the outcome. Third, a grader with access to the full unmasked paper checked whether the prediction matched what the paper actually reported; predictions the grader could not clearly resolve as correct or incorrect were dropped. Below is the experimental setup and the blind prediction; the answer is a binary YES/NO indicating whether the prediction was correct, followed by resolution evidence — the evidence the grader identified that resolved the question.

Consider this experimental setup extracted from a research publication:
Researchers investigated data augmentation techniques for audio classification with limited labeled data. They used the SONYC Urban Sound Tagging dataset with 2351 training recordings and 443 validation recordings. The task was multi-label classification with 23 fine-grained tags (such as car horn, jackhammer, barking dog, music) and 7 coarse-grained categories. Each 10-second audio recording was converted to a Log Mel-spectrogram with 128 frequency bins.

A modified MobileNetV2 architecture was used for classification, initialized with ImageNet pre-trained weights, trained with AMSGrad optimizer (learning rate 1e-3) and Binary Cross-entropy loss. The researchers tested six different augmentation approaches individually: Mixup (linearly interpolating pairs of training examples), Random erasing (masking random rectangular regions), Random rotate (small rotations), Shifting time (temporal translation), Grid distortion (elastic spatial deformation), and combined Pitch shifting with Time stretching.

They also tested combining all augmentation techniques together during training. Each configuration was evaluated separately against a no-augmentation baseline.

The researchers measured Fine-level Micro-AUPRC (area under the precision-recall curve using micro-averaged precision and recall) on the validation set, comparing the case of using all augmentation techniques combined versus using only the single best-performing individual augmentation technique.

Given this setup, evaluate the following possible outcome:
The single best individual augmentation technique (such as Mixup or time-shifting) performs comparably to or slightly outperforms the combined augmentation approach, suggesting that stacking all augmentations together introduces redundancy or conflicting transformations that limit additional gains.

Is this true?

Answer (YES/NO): NO